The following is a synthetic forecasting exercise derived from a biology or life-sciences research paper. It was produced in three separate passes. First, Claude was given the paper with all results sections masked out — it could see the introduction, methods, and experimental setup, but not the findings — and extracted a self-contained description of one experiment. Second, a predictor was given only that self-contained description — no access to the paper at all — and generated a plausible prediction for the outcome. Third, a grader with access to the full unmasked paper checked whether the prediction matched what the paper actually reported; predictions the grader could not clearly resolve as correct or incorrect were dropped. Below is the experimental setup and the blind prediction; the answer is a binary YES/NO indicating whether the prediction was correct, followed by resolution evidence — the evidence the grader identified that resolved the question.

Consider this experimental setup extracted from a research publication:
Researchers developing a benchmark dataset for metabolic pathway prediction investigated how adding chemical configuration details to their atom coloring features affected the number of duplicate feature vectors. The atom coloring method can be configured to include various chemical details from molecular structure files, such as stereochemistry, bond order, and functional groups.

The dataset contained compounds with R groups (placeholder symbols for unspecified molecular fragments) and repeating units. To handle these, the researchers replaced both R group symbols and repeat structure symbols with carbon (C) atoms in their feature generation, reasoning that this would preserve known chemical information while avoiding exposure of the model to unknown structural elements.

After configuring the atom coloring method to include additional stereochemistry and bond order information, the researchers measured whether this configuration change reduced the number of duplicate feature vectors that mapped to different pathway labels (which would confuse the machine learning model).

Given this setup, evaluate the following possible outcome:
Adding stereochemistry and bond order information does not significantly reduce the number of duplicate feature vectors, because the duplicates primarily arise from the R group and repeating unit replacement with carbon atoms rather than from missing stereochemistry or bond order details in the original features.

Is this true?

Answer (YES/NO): NO